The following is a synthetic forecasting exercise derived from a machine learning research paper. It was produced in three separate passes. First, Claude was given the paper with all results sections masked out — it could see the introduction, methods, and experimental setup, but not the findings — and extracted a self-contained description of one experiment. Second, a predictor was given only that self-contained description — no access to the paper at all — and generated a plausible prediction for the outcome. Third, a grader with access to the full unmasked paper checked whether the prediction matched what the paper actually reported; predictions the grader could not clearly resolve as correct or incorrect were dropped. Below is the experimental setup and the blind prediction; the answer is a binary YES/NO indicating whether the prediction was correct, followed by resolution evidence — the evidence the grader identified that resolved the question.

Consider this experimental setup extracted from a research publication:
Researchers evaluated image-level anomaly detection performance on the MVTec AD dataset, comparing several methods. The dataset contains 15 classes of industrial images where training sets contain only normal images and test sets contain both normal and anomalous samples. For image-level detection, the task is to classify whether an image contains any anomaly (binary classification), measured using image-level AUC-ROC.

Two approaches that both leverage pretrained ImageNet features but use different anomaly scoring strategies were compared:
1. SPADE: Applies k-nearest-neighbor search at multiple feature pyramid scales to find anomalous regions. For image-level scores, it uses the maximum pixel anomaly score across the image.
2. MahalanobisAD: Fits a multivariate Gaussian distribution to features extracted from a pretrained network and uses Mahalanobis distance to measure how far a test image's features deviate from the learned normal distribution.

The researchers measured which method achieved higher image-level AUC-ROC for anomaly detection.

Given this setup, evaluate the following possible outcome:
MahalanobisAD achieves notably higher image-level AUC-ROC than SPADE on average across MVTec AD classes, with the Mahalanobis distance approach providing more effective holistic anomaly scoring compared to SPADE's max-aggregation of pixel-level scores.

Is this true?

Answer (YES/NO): YES